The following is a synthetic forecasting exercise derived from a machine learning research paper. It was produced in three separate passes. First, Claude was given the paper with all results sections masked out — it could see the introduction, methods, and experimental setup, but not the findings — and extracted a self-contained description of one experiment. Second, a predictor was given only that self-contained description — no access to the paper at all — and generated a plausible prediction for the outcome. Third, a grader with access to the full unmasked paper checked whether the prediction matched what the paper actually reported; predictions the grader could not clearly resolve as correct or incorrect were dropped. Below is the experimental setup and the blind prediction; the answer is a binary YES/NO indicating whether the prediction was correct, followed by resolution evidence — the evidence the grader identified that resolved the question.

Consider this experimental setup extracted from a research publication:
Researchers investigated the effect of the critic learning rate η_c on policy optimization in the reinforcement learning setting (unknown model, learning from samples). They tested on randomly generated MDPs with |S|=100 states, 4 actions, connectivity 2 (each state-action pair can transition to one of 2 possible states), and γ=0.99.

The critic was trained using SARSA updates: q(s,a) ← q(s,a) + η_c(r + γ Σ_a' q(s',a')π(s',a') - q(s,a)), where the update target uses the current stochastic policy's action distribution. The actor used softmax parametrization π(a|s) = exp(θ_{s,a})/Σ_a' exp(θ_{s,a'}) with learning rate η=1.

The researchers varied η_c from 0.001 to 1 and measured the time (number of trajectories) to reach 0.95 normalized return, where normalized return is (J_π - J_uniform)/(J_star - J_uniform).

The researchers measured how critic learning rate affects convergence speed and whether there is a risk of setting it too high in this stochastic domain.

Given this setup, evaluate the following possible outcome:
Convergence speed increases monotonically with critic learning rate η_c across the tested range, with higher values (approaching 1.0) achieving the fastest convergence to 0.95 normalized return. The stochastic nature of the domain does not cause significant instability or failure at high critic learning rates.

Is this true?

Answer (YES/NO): NO